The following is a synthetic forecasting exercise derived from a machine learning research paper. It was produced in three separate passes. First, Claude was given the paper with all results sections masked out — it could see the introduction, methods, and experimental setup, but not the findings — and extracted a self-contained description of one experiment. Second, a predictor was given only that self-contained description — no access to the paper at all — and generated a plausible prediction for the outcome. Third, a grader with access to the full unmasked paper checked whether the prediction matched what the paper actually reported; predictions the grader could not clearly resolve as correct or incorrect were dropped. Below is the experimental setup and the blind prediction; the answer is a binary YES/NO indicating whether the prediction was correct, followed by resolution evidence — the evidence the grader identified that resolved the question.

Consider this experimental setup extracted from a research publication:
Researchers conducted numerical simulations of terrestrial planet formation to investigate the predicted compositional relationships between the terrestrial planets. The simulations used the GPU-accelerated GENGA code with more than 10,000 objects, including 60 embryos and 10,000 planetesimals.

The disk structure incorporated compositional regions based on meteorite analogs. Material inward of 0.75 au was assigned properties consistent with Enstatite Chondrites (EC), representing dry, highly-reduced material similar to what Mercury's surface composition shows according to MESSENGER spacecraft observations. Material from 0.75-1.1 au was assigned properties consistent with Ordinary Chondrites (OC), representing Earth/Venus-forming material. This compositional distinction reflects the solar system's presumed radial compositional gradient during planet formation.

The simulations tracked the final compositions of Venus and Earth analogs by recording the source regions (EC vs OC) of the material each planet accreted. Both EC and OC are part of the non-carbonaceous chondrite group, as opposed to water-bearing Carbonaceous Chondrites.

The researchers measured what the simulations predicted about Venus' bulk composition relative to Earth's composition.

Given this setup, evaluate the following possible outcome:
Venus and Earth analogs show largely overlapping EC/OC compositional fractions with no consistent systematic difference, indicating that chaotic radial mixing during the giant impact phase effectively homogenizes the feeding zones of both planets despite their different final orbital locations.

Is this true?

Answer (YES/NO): NO